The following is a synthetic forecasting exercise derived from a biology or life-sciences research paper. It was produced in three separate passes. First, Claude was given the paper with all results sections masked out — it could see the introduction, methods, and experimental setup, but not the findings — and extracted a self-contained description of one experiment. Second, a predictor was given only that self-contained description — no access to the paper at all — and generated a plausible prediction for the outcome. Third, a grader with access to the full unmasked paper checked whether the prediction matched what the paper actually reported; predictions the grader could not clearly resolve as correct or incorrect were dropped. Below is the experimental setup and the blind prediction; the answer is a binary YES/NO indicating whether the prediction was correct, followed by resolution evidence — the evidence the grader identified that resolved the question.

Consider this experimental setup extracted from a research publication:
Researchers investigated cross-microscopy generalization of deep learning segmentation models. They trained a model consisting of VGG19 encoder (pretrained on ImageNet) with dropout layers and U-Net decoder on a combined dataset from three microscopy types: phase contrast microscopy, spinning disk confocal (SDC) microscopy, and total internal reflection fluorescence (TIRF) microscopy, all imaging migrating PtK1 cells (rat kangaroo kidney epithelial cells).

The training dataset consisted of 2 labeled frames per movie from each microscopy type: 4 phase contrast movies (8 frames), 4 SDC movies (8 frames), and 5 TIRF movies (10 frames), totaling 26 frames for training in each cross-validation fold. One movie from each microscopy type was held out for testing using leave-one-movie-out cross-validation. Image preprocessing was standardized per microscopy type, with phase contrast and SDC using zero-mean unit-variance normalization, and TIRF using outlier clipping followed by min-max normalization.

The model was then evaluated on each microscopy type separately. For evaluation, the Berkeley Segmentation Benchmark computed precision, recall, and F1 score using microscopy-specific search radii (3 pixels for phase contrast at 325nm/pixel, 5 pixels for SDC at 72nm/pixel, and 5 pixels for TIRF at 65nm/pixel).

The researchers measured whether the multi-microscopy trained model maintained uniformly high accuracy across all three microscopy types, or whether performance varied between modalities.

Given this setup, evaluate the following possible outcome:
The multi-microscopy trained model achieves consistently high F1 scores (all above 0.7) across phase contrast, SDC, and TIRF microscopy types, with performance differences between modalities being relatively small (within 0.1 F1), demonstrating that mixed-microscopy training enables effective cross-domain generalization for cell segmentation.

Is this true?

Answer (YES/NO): YES